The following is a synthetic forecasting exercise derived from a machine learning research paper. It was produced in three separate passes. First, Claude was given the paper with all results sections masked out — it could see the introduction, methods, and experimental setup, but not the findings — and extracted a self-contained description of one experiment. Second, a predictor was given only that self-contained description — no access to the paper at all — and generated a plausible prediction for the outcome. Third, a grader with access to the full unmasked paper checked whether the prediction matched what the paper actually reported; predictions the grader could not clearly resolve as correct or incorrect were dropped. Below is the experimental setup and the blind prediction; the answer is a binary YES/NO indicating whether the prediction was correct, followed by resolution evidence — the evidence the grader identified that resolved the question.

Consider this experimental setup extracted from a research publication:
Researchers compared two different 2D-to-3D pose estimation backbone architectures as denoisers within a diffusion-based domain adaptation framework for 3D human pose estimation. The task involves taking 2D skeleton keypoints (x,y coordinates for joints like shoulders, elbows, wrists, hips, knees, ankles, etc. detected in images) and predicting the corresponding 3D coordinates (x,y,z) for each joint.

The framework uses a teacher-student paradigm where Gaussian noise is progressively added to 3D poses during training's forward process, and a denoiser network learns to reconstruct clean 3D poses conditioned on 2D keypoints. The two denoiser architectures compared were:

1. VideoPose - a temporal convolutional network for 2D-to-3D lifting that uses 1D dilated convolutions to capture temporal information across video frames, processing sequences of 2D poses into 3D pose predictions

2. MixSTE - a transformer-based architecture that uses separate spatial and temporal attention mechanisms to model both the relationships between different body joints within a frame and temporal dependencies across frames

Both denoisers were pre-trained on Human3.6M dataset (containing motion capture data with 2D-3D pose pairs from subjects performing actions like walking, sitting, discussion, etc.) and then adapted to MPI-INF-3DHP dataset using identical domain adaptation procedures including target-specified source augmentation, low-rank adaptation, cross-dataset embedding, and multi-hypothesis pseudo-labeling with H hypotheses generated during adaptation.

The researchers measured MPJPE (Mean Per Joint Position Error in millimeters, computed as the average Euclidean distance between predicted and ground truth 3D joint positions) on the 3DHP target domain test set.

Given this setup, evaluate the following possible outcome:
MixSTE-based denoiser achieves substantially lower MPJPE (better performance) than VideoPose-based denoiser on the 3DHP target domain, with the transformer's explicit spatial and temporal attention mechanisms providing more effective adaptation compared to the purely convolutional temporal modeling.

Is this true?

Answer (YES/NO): NO